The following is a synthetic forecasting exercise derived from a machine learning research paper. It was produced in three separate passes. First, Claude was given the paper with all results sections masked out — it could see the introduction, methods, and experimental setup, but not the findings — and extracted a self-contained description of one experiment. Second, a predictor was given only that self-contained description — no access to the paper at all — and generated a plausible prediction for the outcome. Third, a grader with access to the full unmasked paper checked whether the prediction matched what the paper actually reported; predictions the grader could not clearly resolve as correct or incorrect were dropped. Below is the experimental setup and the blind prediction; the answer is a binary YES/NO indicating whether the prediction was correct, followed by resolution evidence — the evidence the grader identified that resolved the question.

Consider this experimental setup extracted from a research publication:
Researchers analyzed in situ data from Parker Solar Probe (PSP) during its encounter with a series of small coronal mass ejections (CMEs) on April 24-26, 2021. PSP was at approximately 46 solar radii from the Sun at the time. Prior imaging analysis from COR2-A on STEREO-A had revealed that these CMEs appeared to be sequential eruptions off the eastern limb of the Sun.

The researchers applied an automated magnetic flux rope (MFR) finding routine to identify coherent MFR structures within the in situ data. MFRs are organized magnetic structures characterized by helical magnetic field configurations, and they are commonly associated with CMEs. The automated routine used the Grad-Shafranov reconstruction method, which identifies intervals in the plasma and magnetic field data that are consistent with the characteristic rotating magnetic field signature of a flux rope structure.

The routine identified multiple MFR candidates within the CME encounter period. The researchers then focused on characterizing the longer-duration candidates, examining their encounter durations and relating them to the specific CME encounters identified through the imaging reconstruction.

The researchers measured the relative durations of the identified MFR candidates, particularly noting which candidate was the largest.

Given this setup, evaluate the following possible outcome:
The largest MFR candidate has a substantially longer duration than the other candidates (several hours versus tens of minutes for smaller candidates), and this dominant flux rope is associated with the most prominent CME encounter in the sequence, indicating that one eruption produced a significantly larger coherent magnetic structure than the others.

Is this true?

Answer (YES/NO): YES